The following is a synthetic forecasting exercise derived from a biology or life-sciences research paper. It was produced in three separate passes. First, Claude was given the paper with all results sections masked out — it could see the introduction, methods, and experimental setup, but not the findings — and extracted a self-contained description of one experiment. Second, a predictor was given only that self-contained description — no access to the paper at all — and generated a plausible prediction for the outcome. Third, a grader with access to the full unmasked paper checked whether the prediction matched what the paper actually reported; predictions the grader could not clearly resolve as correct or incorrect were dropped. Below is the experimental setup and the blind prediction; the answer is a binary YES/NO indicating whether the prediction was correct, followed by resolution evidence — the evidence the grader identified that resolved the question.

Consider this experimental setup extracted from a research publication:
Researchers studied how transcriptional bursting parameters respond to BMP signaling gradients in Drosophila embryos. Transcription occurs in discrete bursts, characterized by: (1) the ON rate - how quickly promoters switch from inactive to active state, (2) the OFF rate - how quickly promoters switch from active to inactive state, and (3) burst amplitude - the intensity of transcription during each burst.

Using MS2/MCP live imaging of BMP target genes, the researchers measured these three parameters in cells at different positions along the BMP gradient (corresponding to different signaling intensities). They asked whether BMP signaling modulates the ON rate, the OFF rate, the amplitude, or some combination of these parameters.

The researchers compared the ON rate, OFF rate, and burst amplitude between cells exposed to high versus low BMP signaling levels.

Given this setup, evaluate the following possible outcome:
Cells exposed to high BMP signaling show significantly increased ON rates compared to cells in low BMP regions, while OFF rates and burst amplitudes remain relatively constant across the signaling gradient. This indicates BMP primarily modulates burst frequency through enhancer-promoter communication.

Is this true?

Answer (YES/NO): NO